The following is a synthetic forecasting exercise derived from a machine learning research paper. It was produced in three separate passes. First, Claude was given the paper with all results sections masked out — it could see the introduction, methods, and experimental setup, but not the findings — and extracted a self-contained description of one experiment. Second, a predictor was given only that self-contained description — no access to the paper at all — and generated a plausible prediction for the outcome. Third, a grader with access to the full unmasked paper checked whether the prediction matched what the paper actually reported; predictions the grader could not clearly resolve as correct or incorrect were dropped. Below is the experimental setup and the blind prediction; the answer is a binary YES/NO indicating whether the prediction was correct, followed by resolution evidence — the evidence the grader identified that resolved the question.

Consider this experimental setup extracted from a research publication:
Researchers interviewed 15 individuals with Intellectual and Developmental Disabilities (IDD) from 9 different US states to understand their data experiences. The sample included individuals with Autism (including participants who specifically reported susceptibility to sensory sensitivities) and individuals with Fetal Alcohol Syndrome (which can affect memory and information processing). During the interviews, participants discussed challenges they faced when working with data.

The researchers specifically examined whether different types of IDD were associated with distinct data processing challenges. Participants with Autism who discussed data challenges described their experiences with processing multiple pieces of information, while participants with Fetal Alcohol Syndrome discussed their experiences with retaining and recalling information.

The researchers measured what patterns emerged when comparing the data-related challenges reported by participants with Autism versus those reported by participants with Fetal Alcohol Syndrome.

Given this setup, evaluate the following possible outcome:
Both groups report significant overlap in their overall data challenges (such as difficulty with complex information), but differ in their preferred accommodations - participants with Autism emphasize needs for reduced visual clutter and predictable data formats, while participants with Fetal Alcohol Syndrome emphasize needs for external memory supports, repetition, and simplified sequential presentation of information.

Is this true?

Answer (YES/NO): NO